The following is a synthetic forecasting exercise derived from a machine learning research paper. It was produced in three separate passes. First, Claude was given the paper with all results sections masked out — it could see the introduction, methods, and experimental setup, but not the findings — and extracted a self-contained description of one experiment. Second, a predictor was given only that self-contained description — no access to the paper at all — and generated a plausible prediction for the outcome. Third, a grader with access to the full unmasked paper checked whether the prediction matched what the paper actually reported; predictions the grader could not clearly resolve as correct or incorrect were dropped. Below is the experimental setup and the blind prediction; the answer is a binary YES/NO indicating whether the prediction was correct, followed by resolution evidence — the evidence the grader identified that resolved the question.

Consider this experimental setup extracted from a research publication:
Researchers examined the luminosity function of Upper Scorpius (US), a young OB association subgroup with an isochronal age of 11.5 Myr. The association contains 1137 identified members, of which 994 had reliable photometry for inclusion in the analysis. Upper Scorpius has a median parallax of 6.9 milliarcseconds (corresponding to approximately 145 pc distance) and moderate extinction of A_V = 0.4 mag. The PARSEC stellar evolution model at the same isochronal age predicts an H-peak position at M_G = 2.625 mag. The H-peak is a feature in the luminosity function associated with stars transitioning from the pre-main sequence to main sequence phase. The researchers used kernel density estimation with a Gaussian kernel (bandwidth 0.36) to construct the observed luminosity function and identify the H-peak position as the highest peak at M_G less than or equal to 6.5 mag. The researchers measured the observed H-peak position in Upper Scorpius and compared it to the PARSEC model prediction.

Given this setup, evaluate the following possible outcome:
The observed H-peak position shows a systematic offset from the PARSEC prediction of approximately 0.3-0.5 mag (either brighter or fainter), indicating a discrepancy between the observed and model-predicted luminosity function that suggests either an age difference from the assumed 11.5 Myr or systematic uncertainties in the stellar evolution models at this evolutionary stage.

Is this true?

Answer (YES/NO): NO